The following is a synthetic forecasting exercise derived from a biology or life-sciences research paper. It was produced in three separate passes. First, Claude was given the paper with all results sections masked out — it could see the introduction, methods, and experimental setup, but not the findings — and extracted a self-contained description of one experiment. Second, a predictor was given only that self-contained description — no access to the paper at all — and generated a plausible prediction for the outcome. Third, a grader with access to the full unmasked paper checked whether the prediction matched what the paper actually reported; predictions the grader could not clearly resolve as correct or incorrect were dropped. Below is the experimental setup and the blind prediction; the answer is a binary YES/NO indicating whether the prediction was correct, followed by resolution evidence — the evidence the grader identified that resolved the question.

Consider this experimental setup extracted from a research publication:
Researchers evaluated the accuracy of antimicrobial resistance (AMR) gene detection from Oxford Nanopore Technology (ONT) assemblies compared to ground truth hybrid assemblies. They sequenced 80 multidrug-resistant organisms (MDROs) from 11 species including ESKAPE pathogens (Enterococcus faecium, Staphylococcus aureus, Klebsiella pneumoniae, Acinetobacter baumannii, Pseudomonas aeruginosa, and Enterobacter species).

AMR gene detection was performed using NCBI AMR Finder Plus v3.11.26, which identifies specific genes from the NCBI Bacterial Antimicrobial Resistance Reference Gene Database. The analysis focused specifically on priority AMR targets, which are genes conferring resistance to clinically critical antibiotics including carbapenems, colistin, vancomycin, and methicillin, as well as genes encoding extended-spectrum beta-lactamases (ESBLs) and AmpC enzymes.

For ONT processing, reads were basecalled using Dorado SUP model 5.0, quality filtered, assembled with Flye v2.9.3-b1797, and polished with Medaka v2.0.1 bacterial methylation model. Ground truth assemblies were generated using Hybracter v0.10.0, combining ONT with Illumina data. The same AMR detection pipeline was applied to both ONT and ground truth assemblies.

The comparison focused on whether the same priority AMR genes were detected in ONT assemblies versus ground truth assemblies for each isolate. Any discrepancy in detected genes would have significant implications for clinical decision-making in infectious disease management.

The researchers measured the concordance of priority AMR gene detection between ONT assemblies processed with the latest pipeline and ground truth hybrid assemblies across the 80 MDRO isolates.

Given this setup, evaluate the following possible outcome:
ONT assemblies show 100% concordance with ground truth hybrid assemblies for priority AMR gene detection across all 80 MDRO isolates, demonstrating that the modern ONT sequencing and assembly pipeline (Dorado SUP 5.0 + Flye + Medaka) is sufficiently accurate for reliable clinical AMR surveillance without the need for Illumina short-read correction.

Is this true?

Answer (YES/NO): NO